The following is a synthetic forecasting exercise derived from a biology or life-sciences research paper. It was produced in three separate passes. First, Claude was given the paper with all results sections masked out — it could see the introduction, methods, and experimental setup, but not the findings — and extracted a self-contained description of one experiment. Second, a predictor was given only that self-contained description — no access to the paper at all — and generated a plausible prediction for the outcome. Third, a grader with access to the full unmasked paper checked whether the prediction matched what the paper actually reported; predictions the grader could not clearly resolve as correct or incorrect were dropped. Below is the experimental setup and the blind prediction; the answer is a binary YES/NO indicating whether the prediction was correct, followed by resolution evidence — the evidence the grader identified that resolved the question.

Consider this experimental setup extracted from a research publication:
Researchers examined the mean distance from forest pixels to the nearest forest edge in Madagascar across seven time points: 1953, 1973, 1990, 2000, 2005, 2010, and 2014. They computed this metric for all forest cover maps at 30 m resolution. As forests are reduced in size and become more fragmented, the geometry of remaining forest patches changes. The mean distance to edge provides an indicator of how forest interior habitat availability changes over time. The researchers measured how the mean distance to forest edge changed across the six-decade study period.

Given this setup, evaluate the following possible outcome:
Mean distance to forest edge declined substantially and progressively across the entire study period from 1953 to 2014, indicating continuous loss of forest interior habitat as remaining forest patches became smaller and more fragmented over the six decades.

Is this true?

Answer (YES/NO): YES